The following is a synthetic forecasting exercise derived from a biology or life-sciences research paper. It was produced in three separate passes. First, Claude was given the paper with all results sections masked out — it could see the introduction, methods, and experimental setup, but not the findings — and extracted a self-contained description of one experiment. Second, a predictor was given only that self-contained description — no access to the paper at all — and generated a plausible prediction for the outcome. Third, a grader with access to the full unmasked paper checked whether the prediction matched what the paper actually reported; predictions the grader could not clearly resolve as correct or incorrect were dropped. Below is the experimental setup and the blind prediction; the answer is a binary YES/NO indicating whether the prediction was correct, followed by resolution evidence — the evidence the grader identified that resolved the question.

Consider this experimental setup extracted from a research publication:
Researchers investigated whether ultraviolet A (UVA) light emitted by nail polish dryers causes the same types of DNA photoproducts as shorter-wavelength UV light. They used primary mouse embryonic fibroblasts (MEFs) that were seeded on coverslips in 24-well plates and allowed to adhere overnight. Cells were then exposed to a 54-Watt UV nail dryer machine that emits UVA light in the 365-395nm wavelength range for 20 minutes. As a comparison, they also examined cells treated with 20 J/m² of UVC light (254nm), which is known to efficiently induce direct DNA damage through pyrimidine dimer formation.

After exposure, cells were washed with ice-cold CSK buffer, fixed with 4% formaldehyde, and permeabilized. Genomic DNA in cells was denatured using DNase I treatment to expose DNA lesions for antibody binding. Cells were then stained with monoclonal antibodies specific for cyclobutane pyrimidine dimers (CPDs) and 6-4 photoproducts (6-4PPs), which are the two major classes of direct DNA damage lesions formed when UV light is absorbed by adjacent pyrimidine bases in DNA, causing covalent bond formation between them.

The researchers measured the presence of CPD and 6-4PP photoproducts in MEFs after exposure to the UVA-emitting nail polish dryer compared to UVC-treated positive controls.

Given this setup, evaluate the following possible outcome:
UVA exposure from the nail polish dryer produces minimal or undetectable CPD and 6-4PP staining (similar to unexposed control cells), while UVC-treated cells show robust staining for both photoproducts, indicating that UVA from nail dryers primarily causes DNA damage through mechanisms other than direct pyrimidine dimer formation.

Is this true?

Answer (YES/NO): YES